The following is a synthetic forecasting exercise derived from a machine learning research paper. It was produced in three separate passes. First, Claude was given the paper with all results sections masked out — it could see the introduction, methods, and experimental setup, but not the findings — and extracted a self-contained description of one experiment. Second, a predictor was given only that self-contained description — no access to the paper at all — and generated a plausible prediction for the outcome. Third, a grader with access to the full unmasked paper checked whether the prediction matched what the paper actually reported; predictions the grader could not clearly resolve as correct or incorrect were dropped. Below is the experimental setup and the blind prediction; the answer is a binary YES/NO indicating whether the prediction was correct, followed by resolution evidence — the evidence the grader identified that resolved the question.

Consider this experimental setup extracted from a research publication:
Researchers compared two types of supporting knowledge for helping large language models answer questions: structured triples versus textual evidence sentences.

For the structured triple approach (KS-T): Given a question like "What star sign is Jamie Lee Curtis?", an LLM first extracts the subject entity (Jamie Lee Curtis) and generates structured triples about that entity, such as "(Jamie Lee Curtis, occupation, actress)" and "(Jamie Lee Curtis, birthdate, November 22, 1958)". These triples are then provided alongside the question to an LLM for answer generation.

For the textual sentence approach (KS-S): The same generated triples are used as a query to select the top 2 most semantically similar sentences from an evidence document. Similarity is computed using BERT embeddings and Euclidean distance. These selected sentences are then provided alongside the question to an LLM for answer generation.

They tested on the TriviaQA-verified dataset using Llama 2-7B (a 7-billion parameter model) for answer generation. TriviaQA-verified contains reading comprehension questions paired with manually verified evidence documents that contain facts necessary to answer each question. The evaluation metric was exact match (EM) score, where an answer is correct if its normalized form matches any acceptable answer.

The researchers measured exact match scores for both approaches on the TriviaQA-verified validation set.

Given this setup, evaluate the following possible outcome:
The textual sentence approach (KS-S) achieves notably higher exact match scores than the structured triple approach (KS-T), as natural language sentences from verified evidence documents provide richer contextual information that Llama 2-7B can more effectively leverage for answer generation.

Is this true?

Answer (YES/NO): YES